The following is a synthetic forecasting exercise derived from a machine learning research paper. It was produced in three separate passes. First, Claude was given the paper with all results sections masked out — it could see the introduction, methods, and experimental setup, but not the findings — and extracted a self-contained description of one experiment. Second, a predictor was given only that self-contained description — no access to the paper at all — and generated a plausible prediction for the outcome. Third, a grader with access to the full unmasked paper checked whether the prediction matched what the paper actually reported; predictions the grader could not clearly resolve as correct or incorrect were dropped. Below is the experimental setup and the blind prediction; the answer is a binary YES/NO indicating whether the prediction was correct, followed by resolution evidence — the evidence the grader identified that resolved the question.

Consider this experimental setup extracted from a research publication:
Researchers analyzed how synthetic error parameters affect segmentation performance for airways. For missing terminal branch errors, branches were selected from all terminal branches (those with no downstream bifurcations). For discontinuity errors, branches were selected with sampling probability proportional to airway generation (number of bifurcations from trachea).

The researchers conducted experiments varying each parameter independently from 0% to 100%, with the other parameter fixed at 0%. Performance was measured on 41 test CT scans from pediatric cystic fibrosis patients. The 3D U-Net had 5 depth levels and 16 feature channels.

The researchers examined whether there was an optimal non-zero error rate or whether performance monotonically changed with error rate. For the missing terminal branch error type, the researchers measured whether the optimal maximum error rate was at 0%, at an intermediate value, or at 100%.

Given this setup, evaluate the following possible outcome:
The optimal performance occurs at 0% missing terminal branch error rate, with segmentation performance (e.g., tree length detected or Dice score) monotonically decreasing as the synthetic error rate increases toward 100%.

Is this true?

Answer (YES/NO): NO